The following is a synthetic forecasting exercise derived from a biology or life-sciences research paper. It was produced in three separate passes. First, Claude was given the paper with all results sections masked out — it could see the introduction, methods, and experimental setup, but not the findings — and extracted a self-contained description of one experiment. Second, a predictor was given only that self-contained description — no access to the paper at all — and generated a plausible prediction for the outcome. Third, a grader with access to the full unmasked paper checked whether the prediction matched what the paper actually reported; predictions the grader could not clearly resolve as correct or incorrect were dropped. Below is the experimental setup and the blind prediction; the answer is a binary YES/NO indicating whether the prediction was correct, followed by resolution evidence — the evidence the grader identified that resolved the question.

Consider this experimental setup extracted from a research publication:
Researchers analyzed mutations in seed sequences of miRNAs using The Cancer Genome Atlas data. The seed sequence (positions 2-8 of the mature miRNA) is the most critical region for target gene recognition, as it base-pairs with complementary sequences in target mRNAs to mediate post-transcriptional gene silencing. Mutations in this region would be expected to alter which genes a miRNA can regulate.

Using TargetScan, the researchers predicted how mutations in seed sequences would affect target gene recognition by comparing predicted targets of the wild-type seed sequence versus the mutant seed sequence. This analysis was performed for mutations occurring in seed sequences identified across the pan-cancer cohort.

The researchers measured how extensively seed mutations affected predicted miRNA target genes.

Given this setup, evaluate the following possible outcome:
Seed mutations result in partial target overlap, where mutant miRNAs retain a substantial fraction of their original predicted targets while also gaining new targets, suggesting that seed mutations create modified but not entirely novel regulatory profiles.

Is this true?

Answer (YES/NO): NO